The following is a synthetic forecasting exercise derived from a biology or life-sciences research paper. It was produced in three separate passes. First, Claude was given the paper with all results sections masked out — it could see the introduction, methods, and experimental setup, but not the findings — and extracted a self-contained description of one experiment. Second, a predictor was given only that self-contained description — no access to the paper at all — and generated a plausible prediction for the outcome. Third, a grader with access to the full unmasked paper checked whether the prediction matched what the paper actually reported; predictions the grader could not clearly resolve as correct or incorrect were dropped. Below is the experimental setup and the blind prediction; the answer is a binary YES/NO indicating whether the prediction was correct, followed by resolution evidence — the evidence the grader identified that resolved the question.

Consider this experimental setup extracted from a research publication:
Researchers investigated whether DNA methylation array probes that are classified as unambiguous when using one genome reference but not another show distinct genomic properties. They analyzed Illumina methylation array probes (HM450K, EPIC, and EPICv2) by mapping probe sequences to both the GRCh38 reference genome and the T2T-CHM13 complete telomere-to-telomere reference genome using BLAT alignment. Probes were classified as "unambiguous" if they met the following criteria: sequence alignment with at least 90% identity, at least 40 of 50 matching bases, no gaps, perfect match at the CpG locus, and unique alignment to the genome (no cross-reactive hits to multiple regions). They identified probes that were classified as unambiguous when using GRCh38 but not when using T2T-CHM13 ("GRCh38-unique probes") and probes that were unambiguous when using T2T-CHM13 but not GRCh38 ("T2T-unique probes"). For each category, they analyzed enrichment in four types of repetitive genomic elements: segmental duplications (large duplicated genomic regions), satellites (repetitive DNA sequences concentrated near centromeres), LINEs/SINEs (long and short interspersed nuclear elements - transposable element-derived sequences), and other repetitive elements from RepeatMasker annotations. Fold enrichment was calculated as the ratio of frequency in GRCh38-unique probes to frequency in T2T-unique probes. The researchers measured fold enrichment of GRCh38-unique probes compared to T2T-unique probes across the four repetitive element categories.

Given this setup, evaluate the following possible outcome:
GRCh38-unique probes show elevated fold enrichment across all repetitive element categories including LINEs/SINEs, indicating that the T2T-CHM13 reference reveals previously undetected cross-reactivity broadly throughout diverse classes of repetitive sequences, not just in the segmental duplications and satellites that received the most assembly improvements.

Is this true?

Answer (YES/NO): NO